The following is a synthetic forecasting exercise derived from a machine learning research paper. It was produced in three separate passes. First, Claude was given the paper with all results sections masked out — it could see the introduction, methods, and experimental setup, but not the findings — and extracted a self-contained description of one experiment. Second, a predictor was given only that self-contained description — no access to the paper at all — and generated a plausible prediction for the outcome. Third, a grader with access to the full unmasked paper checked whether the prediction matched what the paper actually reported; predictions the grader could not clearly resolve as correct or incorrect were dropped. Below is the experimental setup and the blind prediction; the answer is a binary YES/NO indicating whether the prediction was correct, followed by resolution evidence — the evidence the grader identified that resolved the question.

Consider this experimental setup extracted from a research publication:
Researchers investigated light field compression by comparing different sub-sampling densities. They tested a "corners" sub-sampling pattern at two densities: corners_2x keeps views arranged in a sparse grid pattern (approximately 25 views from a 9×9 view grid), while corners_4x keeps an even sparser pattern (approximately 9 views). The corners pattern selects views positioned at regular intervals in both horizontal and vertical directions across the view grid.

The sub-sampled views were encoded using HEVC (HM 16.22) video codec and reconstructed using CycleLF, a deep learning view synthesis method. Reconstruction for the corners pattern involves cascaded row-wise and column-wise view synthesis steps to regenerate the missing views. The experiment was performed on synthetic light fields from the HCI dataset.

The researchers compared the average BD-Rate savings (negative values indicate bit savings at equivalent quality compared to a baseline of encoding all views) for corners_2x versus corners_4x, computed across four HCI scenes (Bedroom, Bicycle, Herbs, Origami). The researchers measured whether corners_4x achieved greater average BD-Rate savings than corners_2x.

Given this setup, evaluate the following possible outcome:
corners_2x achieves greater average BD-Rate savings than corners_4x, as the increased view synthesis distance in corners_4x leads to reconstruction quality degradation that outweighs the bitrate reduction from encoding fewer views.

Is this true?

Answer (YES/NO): NO